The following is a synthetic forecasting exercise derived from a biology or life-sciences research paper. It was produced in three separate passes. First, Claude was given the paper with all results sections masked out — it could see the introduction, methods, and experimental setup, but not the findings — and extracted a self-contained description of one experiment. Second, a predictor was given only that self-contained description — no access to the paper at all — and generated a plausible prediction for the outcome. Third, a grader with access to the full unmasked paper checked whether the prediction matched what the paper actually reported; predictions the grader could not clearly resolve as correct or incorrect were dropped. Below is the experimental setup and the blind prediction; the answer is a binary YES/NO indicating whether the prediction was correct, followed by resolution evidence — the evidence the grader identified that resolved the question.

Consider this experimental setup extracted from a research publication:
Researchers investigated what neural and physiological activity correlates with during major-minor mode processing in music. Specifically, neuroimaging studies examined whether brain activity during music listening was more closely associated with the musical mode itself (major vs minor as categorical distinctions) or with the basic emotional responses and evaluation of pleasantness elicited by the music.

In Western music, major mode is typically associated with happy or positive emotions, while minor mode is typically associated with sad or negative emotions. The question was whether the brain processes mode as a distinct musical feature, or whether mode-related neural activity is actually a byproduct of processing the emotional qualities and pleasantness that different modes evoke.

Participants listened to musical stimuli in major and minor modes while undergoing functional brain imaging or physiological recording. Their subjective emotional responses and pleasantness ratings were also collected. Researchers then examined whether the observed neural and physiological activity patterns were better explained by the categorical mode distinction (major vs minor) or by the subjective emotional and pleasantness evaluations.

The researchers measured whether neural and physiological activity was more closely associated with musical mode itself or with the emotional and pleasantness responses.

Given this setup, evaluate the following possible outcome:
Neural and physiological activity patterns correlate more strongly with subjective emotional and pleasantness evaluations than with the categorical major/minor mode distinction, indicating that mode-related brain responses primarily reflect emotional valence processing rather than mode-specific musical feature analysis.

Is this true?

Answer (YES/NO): YES